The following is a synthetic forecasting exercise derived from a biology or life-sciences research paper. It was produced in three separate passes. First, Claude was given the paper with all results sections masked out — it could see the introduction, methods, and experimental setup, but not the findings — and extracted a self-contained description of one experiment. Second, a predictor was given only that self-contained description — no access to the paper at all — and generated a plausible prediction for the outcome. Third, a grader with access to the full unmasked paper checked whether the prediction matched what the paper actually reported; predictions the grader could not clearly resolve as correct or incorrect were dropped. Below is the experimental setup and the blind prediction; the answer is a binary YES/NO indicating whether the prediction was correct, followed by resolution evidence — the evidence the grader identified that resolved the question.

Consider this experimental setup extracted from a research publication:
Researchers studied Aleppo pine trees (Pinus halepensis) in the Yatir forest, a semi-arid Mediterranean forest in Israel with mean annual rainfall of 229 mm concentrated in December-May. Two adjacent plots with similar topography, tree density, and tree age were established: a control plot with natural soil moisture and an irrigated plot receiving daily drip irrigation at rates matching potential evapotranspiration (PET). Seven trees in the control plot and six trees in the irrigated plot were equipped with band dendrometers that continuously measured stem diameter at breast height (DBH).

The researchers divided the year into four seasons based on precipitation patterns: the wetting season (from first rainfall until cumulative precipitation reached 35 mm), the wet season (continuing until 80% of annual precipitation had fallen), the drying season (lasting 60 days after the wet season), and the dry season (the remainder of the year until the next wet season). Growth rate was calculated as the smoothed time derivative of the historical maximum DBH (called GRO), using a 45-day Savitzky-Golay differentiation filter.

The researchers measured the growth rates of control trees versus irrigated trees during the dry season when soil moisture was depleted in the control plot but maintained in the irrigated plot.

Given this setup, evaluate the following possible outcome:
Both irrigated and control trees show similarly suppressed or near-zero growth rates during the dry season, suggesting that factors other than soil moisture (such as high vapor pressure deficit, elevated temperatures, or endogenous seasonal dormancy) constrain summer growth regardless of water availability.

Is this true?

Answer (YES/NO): NO